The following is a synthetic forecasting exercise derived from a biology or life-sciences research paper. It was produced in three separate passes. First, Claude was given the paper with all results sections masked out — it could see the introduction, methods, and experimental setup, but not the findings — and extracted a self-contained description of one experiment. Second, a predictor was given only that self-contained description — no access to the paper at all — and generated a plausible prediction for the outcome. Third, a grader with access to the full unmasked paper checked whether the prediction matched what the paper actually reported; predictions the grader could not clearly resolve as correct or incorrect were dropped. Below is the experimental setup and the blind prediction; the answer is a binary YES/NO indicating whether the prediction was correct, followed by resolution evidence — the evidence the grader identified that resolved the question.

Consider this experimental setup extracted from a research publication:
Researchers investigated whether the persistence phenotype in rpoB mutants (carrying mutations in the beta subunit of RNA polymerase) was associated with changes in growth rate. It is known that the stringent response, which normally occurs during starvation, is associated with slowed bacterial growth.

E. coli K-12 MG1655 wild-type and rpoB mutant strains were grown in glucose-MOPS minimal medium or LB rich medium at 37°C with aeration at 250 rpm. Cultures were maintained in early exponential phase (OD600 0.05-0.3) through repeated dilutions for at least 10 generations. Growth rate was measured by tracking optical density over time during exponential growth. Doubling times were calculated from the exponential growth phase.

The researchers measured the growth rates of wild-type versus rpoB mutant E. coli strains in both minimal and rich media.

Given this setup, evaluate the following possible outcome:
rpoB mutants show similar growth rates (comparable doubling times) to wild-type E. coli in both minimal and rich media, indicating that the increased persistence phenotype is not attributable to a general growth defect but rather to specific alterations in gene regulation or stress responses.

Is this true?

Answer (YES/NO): NO